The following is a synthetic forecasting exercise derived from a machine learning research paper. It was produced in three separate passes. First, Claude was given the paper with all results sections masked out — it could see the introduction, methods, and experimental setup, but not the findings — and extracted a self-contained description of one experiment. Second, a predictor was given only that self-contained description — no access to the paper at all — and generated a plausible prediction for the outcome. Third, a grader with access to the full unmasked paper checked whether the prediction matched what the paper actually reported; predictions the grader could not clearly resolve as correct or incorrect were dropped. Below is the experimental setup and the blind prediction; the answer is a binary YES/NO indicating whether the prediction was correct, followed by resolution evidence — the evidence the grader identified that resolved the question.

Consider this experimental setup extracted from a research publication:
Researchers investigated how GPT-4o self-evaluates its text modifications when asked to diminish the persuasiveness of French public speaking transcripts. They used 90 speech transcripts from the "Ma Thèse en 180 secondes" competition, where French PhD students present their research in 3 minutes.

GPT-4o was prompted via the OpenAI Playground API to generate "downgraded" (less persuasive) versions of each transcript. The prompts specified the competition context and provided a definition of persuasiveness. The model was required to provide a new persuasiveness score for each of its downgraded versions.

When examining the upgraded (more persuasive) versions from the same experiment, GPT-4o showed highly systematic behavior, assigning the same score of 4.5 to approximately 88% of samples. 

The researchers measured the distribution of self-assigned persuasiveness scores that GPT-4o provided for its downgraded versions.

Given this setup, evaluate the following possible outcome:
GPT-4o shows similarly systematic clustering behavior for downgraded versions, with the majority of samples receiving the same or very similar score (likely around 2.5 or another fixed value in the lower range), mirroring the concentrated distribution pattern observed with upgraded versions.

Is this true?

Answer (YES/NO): NO